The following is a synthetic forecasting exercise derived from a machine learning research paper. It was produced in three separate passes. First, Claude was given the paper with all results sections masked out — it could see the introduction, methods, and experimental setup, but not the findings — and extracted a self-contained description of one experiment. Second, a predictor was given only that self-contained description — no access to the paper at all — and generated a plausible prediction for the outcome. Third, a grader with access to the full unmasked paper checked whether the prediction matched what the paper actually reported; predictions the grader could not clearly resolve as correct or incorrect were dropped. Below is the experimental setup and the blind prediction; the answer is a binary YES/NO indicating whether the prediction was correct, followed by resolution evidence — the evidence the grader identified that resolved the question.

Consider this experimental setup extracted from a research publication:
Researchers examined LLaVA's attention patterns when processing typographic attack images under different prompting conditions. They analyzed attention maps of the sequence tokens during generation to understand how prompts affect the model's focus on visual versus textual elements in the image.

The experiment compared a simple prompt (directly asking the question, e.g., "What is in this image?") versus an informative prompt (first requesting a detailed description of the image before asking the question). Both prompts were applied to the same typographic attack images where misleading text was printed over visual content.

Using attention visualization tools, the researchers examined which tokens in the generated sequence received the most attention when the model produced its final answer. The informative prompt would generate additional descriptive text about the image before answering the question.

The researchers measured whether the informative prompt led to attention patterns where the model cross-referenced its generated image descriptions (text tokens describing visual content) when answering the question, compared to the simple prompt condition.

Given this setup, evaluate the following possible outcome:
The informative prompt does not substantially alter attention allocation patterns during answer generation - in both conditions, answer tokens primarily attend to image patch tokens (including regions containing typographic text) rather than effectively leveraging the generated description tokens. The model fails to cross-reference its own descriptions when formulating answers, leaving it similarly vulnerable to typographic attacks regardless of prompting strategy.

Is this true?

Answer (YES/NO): NO